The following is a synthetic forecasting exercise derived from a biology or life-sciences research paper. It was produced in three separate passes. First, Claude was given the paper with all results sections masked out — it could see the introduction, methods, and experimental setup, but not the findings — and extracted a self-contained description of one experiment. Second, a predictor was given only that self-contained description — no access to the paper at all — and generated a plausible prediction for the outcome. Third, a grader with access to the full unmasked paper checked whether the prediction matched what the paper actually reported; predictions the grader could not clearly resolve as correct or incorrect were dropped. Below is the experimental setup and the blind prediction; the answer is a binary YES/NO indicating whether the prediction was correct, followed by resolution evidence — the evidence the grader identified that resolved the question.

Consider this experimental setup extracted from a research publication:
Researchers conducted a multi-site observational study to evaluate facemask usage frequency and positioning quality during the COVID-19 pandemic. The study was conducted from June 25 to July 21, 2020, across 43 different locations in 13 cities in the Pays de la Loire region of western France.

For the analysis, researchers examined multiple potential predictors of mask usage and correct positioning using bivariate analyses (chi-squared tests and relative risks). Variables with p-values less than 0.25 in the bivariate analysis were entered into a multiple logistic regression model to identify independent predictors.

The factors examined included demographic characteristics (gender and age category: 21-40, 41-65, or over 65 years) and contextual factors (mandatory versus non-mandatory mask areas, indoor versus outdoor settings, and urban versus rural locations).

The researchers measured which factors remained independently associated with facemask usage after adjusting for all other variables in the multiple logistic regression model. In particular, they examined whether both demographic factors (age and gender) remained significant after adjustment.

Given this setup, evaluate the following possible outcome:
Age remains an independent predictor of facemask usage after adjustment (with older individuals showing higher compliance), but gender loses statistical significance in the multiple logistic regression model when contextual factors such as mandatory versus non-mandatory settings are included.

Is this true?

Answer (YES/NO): NO